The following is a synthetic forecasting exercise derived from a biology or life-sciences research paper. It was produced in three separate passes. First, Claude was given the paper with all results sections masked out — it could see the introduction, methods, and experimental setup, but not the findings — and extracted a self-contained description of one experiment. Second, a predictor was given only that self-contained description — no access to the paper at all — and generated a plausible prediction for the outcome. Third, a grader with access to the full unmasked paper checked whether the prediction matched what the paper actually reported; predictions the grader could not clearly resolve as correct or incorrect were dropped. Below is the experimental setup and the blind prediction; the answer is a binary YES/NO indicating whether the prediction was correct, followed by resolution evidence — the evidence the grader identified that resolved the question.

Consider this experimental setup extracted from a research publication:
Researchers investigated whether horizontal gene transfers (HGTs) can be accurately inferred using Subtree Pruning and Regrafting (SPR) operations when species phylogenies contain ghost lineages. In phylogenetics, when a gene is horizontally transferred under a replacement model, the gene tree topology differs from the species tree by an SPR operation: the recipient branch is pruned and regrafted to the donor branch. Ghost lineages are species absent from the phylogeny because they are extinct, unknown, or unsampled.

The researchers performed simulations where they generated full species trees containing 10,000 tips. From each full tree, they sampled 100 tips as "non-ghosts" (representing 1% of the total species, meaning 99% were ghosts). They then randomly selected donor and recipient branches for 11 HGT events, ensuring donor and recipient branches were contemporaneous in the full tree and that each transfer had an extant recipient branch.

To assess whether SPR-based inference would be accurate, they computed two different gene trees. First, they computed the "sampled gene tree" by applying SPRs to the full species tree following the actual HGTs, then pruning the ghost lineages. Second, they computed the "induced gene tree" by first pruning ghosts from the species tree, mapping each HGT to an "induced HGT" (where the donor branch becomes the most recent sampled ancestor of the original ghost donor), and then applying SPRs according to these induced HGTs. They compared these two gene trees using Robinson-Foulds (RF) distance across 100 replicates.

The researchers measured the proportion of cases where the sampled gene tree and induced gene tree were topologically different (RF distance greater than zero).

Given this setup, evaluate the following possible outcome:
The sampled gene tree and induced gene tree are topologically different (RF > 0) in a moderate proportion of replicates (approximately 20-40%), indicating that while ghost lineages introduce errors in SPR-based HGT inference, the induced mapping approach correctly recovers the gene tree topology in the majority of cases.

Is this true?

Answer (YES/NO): NO